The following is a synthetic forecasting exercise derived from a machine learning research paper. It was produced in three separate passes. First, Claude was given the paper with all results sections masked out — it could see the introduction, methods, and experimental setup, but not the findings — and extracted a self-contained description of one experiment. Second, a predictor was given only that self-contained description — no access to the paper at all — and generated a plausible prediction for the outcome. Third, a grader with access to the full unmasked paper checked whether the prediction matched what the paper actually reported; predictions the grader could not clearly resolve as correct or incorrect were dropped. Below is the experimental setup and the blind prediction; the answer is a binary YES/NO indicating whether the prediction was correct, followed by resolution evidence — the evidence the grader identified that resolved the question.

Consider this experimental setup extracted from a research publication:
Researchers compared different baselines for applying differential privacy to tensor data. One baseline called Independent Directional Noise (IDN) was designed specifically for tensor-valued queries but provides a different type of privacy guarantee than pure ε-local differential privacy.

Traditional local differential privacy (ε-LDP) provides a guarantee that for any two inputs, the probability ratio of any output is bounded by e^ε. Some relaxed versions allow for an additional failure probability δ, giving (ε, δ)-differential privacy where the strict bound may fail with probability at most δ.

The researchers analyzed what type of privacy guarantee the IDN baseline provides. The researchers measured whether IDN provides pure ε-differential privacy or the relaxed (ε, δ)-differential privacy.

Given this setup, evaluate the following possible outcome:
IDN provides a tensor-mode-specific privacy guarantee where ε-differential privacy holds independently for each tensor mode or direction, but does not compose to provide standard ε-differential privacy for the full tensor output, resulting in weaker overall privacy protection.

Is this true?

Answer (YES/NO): NO